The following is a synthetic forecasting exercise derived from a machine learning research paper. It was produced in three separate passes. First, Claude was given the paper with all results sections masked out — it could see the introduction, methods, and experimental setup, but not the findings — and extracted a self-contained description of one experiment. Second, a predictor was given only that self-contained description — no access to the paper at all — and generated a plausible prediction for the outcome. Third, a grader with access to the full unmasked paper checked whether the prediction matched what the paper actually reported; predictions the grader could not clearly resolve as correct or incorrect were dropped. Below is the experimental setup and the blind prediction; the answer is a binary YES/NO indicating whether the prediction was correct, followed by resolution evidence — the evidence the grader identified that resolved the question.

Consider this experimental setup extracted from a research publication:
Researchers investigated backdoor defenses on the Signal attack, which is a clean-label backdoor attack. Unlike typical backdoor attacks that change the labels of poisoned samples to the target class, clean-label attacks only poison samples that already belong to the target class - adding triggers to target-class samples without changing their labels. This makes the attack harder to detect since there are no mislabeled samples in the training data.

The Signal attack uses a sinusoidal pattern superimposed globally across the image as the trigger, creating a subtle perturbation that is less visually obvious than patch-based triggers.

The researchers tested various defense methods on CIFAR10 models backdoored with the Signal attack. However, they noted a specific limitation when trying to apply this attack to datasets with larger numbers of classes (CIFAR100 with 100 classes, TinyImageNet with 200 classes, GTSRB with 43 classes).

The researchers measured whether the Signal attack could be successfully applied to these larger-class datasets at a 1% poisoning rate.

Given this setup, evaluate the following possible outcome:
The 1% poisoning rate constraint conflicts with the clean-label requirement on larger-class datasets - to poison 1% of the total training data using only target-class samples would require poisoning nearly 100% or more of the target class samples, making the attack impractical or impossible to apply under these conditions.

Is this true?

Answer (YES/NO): YES